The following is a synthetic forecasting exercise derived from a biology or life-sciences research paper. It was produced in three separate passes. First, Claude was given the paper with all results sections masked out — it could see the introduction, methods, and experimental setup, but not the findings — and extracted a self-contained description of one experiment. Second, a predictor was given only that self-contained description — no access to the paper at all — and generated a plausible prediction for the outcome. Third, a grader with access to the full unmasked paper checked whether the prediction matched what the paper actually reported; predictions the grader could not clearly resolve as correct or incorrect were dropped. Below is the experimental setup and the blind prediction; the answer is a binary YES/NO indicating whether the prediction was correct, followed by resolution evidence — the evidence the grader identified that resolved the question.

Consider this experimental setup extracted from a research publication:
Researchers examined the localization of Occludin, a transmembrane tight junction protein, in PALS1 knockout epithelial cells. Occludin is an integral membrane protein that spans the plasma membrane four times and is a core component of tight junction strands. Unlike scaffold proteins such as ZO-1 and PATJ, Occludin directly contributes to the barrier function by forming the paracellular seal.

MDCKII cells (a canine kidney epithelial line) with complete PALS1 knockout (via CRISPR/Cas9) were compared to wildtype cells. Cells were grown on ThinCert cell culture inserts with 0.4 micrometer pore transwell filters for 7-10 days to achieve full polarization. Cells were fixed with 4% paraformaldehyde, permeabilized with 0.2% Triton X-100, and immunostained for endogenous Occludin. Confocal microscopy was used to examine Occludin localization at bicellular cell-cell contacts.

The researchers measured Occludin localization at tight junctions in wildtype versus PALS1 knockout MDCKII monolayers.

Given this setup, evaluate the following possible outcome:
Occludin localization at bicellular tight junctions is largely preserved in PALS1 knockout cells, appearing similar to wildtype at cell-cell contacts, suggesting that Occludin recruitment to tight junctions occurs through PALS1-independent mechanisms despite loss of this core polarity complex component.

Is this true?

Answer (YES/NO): NO